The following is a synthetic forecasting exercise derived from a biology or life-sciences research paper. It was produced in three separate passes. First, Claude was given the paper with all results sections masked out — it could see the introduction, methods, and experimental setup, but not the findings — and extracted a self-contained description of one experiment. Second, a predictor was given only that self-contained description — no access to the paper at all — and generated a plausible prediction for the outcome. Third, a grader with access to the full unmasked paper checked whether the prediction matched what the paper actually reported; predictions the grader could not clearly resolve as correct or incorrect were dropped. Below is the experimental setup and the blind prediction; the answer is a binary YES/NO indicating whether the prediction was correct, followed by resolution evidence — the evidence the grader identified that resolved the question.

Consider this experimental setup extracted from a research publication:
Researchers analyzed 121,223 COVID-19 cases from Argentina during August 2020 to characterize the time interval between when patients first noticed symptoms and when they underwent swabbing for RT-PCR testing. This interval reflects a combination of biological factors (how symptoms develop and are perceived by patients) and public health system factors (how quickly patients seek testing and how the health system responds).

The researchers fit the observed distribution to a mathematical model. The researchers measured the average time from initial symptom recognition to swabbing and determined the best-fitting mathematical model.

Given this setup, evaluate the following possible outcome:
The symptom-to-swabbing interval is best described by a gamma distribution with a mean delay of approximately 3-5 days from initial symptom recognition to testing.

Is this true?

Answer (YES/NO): NO